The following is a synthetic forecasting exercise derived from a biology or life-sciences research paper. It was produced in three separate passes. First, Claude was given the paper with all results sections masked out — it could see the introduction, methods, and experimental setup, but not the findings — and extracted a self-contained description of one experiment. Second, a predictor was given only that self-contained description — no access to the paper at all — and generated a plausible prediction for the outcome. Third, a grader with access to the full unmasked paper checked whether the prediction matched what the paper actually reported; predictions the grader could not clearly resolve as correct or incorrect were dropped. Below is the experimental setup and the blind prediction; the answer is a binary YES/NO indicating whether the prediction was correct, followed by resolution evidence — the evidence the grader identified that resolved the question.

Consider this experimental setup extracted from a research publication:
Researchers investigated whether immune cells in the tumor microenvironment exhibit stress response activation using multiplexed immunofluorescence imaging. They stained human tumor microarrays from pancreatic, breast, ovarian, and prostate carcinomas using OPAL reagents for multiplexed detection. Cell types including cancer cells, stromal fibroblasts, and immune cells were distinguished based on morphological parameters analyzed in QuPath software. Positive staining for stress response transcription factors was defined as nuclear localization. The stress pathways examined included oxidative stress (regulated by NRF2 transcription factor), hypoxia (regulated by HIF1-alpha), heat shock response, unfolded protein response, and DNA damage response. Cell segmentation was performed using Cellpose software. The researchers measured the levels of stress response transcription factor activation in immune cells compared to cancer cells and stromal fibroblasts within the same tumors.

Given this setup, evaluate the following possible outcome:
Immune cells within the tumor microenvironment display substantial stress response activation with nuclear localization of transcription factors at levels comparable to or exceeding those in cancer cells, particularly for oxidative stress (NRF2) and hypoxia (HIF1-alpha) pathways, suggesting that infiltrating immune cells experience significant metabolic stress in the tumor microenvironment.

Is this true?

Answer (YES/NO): NO